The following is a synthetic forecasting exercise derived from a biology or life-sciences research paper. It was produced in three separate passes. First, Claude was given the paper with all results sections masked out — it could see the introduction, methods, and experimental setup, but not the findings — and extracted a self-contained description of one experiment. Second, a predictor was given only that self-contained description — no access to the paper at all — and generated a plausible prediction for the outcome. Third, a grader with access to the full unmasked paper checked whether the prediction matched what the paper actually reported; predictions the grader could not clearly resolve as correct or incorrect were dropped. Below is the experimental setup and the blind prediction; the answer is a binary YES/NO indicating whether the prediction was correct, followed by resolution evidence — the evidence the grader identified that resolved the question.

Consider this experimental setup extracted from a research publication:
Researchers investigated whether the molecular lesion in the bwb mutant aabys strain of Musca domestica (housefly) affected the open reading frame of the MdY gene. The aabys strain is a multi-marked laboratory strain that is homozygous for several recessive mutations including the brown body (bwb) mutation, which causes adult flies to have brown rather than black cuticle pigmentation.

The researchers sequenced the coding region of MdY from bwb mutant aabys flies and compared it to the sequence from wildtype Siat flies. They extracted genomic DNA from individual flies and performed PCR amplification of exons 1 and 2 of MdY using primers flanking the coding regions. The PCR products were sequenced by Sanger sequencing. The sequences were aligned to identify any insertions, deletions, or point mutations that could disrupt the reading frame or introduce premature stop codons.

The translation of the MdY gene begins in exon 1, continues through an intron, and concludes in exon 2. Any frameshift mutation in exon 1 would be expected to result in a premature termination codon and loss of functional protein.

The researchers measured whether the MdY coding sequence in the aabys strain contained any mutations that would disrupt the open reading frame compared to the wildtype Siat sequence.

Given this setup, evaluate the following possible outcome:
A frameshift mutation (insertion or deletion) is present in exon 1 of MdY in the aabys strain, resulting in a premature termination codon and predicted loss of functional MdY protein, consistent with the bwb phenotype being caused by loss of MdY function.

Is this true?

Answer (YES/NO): YES